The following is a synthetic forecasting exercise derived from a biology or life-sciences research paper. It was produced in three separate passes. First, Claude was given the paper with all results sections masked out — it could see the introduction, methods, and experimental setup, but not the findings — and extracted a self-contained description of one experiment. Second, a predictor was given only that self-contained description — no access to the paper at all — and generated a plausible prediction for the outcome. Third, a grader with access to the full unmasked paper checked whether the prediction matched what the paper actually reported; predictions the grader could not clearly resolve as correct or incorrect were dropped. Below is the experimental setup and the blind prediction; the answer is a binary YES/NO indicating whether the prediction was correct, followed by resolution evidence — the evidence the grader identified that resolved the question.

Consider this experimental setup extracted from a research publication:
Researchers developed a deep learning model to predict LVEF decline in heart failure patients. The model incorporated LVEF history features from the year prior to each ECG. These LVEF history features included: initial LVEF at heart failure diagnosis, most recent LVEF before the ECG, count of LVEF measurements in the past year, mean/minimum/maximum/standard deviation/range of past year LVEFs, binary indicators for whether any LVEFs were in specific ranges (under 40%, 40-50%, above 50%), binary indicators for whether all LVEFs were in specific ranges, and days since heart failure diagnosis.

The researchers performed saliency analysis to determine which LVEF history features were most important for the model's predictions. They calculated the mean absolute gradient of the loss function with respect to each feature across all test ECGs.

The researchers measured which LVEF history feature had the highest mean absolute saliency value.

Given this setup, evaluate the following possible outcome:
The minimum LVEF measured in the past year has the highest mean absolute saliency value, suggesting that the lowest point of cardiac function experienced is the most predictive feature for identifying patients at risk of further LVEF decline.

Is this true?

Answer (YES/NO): NO